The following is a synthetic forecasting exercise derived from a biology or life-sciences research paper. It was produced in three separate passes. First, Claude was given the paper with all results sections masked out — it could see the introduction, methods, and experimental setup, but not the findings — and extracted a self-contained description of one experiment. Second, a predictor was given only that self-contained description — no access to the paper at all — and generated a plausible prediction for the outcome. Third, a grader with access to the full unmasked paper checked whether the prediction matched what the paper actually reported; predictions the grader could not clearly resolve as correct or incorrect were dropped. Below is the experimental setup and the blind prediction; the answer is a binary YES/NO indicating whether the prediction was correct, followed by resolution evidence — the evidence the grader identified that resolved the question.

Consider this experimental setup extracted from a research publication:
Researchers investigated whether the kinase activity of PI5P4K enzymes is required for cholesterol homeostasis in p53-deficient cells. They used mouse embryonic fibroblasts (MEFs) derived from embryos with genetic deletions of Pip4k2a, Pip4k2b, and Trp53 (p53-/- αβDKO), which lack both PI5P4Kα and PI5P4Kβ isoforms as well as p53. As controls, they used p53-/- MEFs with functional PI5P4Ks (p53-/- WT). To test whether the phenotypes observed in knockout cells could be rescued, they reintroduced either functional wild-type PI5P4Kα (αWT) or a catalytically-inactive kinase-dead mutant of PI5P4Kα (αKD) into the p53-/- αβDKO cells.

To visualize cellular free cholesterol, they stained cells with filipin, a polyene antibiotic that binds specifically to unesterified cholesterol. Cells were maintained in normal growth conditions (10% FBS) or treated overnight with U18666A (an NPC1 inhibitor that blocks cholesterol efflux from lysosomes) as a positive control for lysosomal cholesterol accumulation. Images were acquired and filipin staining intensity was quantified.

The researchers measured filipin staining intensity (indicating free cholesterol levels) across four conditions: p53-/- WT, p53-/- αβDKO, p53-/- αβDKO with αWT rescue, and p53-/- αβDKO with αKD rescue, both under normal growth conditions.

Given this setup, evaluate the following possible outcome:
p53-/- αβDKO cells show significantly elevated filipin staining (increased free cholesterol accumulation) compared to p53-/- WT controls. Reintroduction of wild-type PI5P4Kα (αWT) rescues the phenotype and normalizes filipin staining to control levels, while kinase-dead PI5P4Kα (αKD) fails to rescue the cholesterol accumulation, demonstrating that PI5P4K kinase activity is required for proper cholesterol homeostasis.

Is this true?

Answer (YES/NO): YES